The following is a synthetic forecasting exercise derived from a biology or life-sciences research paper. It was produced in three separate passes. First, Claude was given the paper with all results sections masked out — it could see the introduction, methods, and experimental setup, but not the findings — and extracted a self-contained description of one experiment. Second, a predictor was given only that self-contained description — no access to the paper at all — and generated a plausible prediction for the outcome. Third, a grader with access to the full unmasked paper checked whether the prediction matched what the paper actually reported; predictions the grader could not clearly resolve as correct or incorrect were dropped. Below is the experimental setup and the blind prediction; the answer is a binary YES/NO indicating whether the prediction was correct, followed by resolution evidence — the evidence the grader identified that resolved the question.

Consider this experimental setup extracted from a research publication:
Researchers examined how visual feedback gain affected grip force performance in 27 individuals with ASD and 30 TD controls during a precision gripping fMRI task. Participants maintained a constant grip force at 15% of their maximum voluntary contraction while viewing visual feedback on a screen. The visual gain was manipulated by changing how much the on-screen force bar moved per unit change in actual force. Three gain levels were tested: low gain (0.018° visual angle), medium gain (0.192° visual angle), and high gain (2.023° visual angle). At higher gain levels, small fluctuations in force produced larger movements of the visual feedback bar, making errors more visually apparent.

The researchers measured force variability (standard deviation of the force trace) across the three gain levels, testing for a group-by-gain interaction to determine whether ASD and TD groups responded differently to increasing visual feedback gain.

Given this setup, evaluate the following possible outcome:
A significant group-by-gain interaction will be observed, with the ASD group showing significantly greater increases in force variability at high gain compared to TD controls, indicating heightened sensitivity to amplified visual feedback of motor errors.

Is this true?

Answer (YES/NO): NO